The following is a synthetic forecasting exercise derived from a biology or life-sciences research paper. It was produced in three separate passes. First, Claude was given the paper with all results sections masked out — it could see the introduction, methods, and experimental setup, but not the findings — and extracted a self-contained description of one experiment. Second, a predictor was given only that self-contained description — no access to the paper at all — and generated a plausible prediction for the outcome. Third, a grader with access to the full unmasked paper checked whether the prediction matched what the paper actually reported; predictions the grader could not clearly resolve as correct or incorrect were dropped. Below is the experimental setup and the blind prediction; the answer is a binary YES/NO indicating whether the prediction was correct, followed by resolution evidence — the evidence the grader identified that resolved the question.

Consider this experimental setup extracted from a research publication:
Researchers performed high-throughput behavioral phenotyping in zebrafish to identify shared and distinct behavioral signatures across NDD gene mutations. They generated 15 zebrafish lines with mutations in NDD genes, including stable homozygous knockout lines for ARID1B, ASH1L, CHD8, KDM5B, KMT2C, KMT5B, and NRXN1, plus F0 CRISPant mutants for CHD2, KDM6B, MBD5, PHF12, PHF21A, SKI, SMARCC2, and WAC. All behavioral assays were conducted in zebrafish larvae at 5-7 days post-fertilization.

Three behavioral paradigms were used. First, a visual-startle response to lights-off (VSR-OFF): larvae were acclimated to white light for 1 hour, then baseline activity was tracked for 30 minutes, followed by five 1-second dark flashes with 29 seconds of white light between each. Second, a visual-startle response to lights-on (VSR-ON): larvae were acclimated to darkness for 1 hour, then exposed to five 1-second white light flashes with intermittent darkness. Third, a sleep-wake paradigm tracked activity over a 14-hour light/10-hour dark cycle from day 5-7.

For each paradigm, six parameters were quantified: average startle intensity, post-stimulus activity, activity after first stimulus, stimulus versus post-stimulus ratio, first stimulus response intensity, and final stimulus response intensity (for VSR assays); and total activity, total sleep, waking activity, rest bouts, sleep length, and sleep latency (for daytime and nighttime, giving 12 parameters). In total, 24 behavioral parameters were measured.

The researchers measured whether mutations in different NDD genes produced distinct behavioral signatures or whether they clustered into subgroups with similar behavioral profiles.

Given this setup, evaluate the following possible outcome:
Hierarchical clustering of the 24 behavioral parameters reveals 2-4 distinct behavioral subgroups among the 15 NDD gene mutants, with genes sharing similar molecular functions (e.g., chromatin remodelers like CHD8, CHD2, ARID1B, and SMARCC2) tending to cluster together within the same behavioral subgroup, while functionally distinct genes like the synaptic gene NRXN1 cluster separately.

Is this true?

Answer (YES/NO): NO